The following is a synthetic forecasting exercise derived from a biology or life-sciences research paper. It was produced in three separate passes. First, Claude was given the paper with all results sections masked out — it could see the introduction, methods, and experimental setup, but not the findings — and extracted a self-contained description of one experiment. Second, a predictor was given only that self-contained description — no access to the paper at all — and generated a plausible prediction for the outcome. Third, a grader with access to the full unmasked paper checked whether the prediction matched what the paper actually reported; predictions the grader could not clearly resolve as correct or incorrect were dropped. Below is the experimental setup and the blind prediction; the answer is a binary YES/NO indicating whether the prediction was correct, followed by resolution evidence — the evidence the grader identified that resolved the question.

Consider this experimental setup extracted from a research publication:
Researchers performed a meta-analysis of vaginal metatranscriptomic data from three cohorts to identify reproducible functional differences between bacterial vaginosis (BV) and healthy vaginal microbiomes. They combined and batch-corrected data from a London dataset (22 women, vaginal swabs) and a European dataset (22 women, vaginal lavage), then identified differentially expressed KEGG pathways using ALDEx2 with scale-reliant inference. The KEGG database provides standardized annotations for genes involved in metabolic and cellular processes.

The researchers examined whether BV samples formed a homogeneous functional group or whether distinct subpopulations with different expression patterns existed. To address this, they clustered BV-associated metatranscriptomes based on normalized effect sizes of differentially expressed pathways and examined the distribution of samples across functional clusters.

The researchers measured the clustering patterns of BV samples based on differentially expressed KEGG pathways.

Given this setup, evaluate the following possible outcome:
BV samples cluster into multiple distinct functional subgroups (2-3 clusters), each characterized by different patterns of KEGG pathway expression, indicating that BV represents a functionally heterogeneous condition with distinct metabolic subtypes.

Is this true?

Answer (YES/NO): YES